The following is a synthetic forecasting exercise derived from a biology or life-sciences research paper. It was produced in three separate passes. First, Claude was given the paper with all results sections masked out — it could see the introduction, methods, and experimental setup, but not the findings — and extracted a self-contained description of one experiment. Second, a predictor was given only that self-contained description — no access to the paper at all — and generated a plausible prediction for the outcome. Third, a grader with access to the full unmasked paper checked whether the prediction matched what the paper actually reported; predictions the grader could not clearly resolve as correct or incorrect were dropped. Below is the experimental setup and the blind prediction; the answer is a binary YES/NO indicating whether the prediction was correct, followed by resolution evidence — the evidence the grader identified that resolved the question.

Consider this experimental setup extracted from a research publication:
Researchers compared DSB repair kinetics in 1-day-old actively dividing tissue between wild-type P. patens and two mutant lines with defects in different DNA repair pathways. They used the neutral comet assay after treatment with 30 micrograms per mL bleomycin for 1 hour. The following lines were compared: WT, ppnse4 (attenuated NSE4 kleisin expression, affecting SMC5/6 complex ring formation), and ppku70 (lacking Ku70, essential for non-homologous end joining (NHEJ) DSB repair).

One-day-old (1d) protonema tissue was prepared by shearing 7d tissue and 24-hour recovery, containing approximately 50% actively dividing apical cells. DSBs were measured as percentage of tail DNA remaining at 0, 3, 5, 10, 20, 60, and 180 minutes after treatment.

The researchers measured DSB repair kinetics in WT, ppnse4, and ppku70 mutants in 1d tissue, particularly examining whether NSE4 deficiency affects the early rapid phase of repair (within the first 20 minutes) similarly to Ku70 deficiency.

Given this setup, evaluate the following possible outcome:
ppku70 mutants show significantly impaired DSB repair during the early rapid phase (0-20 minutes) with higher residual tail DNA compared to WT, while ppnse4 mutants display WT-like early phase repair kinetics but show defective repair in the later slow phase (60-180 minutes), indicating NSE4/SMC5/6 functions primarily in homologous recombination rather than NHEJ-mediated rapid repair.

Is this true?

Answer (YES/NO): NO